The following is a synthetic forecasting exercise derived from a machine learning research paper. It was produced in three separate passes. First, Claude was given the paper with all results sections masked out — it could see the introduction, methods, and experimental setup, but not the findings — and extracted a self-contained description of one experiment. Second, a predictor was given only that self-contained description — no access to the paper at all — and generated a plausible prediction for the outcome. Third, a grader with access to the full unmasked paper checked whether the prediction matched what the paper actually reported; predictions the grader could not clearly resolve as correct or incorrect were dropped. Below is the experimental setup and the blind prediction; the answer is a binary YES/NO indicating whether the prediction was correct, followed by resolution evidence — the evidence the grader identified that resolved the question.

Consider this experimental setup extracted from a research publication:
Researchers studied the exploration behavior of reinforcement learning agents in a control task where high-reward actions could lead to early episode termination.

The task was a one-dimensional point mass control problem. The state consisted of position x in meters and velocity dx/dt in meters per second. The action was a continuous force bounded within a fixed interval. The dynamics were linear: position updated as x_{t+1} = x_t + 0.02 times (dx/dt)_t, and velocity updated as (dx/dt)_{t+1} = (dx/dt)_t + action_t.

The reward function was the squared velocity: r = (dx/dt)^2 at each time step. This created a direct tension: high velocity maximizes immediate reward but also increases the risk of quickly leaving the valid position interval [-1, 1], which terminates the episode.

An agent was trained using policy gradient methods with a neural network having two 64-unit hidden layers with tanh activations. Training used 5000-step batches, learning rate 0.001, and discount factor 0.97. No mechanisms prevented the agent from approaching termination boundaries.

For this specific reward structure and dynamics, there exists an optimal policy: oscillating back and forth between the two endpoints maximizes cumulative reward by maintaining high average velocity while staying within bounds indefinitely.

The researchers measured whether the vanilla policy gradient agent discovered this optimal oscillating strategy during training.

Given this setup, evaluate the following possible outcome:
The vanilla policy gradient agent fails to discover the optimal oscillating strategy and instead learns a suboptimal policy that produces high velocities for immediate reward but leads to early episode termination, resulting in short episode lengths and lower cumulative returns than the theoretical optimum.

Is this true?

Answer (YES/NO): YES